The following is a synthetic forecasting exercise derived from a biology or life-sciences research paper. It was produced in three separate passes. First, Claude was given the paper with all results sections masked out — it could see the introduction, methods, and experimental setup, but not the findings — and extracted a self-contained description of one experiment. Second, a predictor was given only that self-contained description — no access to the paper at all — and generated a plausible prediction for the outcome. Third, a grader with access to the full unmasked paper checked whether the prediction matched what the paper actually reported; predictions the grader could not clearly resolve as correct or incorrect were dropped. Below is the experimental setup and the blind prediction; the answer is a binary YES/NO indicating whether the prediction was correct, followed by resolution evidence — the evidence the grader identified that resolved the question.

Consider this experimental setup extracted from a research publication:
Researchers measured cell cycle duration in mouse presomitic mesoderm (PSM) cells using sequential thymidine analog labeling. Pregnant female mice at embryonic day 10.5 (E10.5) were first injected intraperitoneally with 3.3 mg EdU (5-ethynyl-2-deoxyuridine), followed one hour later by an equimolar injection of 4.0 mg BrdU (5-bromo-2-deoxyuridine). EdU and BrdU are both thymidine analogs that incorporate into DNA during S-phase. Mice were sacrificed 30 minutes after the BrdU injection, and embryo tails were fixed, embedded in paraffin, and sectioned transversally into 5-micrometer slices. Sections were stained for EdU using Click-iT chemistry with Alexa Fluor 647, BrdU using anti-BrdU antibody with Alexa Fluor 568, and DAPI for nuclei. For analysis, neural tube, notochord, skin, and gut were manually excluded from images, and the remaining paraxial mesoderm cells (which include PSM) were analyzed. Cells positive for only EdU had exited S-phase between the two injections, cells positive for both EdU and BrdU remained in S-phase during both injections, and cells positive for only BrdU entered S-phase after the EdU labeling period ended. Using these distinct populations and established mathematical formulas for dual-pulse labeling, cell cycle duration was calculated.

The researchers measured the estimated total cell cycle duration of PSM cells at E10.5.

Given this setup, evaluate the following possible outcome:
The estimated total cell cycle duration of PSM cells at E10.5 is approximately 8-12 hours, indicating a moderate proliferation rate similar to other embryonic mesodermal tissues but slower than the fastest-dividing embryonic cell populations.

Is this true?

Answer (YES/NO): NO